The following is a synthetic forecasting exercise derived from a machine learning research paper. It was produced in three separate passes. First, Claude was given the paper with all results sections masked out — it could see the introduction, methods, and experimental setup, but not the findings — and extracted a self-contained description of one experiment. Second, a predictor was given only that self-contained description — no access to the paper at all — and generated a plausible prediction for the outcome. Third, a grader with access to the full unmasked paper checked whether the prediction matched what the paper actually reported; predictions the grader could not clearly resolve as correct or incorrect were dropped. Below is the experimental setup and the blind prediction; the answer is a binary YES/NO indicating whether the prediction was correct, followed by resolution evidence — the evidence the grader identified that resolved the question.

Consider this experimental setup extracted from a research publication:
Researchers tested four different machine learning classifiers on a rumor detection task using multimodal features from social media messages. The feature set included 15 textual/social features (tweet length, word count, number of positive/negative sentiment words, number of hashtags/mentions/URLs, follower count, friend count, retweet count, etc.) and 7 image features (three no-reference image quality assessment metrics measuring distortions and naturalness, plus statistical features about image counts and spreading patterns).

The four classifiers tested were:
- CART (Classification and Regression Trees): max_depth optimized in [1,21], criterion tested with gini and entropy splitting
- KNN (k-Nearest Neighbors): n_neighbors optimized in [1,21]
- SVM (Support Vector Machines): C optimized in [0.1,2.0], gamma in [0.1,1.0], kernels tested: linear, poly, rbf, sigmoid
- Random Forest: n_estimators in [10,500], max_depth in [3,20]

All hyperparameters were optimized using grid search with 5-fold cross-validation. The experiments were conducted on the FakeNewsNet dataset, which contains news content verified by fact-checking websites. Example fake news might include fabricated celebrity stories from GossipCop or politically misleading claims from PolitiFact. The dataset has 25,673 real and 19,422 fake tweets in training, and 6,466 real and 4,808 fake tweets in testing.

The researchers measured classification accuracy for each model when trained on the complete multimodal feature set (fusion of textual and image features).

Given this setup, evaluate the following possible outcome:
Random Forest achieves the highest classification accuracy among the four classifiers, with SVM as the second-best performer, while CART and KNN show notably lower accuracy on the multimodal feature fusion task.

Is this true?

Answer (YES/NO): YES